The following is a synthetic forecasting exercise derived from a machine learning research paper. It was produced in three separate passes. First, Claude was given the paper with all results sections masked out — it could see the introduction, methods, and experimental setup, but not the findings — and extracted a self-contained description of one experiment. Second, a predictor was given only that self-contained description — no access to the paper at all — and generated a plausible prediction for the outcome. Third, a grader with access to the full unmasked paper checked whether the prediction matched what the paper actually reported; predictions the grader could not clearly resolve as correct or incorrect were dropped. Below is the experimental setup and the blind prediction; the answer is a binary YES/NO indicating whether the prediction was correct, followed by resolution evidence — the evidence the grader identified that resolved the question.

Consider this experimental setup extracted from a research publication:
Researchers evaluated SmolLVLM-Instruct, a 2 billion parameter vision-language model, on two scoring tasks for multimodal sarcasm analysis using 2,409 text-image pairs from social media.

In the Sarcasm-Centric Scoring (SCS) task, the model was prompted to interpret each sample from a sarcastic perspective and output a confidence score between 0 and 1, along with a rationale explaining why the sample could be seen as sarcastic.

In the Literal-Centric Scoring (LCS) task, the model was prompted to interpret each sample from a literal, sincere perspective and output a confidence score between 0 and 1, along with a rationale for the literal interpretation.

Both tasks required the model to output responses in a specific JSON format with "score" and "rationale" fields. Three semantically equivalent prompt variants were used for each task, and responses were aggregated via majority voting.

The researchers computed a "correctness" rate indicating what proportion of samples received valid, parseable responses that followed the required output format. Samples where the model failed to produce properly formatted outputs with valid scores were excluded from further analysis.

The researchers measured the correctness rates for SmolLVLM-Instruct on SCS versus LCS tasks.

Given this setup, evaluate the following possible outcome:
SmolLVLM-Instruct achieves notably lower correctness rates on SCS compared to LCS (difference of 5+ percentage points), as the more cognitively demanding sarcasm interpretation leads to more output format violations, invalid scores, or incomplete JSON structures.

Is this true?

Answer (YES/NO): NO